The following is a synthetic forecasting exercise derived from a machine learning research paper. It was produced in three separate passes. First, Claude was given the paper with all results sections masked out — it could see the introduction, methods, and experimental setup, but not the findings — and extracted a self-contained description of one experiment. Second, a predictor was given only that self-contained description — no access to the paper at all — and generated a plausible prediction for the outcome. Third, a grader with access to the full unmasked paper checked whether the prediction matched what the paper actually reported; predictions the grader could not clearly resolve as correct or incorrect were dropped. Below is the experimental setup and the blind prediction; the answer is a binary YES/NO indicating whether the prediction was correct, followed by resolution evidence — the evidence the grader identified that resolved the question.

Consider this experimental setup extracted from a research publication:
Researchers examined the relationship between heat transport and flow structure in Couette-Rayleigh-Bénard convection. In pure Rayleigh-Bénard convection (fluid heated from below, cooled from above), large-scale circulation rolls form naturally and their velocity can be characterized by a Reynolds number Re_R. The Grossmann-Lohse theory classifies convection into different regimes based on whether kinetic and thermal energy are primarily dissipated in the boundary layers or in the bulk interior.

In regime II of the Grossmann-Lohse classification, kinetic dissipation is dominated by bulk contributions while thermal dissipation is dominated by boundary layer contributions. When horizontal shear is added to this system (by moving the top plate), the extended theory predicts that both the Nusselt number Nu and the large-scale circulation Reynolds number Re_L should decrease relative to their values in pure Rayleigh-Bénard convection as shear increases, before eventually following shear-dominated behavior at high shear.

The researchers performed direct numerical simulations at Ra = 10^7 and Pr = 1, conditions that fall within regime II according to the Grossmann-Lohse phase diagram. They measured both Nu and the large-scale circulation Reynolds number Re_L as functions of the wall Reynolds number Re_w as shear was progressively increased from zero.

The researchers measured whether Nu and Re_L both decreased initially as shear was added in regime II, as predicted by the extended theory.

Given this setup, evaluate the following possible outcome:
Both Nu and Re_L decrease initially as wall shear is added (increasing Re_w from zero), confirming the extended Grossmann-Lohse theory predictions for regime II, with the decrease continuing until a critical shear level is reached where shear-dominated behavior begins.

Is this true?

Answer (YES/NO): NO